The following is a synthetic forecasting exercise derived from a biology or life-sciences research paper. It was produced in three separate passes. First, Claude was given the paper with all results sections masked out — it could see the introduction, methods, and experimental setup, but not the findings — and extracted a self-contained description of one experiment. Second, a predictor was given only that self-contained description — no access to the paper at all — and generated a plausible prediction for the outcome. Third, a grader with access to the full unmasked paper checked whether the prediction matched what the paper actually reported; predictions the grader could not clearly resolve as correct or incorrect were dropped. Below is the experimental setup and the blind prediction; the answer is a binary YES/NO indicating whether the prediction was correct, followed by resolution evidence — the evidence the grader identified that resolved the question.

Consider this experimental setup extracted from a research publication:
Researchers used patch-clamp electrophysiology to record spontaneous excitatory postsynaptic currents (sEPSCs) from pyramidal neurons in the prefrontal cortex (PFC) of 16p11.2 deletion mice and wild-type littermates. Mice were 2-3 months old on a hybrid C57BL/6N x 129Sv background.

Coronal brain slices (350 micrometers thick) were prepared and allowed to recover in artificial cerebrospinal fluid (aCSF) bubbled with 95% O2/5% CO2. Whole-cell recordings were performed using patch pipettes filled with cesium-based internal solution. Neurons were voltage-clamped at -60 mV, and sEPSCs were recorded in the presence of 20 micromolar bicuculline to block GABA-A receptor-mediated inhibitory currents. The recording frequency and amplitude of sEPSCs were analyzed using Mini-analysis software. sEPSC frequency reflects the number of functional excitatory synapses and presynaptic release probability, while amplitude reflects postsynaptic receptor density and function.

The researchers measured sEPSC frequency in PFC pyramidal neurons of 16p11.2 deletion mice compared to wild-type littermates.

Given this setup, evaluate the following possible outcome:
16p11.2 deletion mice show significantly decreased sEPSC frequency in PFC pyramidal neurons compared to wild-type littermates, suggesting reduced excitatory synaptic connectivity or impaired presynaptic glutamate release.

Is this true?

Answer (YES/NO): NO